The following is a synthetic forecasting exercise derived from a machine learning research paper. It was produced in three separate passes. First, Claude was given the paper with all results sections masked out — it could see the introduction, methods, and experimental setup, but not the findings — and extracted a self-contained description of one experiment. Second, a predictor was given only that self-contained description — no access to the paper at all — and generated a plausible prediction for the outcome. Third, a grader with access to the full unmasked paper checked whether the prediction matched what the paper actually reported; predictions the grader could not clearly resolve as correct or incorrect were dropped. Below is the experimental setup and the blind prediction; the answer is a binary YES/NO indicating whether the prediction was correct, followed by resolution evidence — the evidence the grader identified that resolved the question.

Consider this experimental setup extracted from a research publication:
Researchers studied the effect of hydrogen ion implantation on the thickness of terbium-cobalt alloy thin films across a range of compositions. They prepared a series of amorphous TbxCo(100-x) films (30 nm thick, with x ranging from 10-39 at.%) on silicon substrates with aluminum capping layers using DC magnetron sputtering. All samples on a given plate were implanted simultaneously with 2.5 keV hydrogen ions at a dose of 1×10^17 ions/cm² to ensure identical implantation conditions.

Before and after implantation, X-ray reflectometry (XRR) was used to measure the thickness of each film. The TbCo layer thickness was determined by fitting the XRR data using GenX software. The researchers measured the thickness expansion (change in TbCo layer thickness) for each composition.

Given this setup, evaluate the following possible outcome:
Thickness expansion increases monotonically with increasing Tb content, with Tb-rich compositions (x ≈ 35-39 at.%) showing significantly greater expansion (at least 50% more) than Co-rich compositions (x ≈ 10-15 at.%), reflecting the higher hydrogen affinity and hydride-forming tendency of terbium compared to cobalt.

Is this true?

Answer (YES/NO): NO